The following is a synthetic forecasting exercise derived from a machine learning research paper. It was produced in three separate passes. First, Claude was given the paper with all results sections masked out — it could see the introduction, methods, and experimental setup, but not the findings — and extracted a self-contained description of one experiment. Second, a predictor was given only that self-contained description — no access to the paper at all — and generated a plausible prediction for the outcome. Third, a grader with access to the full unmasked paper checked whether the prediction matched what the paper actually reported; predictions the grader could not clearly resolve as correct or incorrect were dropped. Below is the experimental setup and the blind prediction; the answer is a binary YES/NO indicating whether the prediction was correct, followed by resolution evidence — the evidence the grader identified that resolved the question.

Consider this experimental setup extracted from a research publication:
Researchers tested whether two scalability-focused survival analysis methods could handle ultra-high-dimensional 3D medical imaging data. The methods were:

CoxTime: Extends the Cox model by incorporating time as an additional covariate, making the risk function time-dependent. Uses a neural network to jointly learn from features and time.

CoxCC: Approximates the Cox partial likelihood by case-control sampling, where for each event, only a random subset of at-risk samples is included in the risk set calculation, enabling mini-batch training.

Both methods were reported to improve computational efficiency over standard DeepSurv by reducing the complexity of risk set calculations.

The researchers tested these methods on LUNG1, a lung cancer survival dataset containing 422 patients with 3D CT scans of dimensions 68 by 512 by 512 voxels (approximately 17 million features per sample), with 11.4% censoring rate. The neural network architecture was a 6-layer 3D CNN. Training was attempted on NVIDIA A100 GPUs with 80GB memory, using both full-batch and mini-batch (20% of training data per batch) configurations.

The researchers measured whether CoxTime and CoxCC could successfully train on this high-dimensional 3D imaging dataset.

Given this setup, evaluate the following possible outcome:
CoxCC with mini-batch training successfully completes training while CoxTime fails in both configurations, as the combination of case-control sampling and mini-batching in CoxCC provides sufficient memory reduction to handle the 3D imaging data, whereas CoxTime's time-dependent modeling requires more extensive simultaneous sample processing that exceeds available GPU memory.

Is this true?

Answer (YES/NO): NO